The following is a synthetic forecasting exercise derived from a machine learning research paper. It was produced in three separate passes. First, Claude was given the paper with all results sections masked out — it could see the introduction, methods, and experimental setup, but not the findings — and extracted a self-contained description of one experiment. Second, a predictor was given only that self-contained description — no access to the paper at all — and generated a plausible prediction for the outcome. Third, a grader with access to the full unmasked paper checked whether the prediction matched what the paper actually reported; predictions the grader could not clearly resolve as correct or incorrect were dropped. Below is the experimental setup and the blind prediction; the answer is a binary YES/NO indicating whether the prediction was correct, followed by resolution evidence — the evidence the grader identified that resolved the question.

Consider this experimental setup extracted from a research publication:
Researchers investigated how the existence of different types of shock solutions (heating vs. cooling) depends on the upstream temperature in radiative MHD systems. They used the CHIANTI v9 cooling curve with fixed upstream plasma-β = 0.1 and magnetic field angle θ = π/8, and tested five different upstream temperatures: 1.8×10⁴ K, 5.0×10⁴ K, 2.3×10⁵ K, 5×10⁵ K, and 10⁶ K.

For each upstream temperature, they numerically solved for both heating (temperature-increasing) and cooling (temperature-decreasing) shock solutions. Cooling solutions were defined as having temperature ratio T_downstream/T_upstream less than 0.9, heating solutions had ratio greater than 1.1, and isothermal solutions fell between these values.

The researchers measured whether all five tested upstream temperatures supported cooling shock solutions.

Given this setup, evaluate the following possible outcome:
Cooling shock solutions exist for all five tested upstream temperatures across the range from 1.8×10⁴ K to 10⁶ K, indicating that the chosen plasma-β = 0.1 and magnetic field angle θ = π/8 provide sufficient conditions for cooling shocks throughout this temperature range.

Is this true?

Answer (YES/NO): YES